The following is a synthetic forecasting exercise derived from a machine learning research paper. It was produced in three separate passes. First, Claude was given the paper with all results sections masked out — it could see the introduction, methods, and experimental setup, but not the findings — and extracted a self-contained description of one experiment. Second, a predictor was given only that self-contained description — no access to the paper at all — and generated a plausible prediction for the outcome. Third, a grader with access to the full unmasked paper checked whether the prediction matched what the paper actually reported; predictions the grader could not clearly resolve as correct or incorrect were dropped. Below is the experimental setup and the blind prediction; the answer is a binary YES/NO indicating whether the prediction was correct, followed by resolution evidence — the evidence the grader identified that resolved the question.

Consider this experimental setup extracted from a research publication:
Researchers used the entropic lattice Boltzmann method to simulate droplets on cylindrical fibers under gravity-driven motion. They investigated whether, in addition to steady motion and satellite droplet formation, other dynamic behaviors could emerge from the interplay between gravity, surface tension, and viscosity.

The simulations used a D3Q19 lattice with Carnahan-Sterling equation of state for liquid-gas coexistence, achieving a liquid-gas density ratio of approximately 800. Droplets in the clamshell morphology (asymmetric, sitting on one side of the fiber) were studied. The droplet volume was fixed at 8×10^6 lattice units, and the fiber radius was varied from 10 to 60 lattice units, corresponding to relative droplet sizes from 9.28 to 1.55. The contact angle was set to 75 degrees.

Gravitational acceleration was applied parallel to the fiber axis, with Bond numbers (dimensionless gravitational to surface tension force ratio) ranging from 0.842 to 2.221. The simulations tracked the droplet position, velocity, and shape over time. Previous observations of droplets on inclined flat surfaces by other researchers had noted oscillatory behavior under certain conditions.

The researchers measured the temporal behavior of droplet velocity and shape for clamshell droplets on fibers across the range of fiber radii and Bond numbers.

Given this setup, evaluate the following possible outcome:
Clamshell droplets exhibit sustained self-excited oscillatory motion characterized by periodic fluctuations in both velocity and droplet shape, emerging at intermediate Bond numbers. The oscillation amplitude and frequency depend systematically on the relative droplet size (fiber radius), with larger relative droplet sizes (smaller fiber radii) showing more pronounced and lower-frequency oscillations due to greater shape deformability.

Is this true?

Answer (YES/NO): NO